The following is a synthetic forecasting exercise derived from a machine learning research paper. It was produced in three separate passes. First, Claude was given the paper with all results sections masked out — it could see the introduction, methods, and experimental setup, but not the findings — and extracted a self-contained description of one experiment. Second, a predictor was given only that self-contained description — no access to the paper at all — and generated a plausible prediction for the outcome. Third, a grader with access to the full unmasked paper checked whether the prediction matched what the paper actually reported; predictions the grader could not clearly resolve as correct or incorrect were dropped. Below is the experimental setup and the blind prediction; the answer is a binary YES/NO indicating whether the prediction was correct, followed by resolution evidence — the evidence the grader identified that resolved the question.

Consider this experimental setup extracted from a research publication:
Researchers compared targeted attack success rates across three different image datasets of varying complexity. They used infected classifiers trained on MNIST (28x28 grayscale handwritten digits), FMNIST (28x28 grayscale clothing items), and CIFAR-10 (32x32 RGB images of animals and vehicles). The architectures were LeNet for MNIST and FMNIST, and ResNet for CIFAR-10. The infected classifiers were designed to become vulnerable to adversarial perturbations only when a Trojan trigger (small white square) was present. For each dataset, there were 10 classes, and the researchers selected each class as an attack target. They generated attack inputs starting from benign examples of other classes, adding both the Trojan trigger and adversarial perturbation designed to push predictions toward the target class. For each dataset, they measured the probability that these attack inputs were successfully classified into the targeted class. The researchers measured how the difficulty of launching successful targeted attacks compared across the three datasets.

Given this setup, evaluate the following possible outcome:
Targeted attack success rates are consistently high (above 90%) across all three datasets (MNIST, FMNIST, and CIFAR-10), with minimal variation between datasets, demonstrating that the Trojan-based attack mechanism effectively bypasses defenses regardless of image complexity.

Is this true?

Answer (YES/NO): NO